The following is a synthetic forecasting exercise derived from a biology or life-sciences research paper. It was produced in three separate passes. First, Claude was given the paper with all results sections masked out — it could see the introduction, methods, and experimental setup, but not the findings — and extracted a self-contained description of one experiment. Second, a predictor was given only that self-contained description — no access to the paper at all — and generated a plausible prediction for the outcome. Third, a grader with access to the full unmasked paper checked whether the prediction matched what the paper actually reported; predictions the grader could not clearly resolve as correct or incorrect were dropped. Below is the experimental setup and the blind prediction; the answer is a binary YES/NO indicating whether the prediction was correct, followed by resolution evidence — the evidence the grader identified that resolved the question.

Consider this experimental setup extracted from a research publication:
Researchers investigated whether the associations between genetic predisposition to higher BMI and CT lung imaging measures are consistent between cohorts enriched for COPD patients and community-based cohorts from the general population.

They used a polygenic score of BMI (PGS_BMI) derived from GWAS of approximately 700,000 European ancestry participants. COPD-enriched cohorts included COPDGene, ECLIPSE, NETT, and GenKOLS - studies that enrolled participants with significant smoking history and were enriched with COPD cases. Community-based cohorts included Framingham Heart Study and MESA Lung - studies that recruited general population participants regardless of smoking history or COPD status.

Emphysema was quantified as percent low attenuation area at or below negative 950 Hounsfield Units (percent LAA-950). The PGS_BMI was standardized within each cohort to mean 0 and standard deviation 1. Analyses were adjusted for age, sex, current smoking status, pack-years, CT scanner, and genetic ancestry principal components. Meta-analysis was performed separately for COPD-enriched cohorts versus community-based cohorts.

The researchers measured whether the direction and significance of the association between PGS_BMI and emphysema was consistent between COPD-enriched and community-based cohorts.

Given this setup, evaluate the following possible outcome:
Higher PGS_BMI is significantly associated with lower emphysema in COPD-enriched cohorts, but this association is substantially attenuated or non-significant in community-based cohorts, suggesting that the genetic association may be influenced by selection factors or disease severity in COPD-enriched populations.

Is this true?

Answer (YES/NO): NO